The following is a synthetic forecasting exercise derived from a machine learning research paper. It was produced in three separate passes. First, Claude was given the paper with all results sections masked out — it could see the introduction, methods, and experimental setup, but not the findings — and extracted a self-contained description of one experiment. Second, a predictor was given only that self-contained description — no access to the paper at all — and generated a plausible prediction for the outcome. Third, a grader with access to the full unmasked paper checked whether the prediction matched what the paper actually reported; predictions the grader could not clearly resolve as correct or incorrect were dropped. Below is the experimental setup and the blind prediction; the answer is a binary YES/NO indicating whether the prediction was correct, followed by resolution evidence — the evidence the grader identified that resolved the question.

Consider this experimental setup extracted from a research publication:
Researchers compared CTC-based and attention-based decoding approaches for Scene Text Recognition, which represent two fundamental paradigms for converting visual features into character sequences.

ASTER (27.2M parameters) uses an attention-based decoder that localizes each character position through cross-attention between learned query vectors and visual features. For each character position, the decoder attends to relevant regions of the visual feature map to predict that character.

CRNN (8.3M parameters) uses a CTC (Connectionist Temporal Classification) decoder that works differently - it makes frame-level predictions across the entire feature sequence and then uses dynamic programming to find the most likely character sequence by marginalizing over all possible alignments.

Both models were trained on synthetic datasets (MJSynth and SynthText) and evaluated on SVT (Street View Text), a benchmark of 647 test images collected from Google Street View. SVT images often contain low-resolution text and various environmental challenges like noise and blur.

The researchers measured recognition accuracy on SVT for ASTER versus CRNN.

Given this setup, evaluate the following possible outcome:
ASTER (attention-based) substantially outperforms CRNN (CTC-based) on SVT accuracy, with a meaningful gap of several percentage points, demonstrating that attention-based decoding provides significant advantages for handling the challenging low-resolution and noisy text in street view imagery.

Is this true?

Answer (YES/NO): YES